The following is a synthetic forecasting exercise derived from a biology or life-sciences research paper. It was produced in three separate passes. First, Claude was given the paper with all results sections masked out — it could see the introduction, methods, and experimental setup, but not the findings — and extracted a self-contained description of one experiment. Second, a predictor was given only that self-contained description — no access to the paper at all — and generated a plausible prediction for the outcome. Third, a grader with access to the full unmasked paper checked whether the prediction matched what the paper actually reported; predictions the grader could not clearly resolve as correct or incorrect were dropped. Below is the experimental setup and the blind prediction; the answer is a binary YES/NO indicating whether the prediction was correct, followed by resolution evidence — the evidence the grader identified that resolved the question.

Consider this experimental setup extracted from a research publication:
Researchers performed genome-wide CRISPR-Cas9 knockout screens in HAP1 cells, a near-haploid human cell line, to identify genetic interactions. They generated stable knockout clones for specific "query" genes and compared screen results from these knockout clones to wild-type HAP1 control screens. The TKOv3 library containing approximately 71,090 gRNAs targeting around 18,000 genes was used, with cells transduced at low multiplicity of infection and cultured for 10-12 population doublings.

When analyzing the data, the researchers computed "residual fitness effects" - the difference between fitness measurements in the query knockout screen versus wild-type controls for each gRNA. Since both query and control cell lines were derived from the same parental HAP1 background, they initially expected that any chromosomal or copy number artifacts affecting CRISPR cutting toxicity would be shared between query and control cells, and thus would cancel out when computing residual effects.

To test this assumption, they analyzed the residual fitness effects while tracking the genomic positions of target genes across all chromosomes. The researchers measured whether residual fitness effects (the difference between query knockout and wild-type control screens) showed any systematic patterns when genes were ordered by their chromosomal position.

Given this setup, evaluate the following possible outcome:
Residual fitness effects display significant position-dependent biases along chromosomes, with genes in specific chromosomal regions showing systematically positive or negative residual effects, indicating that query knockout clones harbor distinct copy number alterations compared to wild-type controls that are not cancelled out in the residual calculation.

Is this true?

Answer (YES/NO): YES